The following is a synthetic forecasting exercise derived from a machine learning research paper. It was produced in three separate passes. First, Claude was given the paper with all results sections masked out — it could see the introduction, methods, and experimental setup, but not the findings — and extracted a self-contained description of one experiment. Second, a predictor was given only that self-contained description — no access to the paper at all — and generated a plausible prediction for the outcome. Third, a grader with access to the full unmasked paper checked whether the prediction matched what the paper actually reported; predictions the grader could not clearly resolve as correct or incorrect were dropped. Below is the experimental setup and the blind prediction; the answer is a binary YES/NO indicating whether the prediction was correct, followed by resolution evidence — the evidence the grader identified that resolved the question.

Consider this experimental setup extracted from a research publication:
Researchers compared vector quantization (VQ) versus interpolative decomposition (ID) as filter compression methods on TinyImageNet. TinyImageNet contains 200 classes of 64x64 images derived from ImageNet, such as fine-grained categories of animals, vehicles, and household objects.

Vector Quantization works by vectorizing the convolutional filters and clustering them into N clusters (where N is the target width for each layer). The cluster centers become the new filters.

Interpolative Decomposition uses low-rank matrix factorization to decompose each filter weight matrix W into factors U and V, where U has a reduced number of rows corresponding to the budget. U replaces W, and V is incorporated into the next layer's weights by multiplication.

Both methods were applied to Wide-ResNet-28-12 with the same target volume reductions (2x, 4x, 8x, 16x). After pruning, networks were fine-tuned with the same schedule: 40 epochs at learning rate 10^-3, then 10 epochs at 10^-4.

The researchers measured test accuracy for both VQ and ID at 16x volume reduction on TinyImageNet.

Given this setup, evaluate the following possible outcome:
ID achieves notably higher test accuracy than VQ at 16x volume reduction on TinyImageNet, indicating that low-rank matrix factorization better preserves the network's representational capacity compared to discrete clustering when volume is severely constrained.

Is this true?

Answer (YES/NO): NO